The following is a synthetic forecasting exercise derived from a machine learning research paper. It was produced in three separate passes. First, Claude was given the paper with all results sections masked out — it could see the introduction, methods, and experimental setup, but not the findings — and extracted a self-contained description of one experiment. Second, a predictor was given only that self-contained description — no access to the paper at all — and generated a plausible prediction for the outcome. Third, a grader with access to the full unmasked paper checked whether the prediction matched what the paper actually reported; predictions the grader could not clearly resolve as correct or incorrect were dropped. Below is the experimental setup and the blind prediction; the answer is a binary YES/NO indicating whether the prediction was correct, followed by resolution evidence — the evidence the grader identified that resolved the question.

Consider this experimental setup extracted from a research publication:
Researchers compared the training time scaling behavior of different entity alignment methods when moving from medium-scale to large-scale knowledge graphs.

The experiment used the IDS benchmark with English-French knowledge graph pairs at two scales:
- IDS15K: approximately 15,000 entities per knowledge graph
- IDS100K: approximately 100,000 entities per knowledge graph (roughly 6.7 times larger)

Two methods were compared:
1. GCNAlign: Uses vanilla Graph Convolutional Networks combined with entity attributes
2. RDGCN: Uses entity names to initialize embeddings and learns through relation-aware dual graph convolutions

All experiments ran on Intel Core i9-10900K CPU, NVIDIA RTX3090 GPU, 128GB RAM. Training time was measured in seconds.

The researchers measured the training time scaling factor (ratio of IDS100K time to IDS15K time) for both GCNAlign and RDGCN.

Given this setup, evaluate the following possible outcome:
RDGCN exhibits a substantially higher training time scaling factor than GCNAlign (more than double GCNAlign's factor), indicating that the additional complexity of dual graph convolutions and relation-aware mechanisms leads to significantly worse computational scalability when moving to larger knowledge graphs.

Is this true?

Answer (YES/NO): NO